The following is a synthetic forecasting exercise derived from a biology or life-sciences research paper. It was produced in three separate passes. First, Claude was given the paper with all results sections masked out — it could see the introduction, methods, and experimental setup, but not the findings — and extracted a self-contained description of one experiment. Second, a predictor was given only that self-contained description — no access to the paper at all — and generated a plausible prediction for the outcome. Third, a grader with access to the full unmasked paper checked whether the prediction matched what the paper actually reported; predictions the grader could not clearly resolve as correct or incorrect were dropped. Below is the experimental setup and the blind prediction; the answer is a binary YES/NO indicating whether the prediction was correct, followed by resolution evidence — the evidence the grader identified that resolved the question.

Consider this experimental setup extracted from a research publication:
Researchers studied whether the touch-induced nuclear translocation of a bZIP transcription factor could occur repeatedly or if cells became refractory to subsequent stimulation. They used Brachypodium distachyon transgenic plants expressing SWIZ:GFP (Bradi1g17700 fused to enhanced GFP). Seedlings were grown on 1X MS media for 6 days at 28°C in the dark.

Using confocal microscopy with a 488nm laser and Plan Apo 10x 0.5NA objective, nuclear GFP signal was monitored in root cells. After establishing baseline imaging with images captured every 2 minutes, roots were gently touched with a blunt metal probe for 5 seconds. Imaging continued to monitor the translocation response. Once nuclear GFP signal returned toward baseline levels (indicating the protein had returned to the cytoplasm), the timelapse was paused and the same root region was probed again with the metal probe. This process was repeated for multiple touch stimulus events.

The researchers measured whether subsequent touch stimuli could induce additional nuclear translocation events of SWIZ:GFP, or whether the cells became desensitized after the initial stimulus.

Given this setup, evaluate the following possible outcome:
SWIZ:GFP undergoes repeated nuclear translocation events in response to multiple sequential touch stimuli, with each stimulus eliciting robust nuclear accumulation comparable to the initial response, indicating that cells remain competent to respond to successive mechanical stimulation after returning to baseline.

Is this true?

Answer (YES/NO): YES